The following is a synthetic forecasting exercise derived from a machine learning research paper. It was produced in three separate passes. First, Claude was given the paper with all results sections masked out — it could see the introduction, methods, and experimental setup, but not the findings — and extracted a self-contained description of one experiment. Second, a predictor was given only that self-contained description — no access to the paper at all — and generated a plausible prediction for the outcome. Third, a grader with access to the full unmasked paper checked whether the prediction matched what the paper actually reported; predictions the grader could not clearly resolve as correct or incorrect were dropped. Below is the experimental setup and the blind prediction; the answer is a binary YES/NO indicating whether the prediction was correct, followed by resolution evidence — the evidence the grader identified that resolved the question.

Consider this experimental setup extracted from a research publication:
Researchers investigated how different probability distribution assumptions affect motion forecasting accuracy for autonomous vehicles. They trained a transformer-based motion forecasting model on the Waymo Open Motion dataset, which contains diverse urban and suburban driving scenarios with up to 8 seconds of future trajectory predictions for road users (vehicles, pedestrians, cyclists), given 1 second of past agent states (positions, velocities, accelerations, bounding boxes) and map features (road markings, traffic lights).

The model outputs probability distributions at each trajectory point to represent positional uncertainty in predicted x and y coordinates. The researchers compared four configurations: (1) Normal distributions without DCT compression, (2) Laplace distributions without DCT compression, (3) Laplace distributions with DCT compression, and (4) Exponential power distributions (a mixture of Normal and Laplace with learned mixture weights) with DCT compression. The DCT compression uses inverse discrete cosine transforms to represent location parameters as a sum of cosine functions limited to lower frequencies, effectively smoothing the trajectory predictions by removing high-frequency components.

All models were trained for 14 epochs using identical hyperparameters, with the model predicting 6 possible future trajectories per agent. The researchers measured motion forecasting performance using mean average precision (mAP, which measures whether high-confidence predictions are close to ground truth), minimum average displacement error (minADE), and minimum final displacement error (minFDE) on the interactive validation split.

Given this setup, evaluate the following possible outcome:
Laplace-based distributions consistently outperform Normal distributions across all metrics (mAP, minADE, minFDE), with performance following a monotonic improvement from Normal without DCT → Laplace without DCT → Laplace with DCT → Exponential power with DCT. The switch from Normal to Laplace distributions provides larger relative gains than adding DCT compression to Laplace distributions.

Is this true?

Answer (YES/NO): NO